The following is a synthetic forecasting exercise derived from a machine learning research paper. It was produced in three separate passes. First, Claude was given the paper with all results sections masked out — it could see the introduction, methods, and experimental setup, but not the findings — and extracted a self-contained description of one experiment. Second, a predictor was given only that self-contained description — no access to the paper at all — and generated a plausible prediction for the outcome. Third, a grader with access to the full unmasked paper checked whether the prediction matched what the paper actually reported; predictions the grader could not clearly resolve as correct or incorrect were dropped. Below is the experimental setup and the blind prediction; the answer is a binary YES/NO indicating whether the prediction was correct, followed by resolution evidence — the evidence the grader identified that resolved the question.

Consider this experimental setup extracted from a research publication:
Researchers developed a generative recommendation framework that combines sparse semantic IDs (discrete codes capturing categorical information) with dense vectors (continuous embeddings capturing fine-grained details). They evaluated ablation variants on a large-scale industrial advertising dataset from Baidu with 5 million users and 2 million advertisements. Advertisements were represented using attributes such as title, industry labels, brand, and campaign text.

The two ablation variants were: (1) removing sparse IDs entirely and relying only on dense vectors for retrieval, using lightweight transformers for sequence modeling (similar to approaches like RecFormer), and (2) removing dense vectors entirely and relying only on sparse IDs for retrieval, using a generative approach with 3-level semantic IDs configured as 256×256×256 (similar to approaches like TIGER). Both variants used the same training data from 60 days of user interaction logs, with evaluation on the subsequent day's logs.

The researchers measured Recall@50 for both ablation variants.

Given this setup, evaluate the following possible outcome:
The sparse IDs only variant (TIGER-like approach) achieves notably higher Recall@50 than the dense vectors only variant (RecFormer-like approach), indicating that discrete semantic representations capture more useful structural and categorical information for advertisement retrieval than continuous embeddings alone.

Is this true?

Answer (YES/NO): YES